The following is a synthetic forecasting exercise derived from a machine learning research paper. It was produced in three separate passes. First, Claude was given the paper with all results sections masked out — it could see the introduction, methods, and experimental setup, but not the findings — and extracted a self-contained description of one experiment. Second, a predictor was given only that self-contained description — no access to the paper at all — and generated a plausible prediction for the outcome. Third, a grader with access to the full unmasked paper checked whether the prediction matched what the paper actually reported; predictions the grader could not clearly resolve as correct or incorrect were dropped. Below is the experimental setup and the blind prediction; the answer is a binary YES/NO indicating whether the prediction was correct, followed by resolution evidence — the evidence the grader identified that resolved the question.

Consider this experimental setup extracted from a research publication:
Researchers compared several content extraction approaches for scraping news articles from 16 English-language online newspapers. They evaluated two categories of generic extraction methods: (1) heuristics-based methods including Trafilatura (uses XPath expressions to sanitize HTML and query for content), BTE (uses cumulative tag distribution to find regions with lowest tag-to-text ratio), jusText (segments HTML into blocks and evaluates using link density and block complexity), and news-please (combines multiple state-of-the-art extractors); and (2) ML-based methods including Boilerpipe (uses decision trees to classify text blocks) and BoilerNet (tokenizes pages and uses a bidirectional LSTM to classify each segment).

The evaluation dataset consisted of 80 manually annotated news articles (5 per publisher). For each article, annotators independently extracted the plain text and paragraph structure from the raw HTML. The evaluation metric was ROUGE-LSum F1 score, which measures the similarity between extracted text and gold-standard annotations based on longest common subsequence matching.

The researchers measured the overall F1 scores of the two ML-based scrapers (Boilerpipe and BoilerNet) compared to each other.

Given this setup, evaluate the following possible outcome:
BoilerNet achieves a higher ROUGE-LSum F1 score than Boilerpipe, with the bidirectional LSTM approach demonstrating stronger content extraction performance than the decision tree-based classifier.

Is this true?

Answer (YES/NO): YES